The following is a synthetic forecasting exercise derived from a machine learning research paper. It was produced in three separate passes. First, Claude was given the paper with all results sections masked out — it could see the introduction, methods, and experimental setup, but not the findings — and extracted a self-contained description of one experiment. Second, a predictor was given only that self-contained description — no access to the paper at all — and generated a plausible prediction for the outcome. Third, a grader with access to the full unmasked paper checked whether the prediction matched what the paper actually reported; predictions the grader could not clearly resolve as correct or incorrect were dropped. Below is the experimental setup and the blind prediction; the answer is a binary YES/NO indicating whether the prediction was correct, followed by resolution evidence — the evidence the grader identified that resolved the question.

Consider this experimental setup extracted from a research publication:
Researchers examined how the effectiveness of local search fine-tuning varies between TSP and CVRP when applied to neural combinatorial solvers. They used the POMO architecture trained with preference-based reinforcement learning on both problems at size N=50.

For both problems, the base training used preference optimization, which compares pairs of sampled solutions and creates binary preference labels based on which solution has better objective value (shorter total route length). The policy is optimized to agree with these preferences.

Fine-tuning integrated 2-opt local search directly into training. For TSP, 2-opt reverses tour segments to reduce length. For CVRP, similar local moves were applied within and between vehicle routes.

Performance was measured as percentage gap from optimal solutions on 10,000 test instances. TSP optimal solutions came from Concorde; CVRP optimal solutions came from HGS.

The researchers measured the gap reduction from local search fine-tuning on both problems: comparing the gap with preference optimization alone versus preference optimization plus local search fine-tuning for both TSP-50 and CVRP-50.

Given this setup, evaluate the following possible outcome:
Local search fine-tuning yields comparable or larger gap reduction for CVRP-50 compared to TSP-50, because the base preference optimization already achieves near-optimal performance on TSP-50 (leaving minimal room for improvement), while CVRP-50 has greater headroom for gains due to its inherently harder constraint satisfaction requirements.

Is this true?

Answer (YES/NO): YES